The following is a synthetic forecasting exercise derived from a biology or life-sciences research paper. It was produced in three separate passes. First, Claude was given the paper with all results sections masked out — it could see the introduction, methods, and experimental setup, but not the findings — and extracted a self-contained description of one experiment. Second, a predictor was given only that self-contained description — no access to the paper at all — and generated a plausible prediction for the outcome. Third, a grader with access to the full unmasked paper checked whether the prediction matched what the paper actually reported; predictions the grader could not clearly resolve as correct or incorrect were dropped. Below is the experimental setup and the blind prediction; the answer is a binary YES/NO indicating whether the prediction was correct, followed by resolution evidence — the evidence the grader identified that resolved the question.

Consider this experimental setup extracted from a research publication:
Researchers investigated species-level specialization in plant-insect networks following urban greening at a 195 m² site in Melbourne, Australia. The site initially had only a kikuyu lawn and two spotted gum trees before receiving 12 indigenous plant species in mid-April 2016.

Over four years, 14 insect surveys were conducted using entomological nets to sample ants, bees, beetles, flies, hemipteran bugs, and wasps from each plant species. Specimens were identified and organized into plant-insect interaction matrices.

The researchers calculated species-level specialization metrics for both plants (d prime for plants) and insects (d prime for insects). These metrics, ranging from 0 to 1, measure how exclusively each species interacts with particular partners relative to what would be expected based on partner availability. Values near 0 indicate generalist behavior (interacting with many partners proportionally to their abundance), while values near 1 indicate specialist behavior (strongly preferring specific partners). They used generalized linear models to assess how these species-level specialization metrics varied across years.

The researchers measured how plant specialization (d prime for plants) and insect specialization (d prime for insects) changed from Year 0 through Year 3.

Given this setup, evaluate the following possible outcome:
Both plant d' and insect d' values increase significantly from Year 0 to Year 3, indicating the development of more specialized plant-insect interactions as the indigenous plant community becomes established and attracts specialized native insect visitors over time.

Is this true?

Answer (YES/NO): NO